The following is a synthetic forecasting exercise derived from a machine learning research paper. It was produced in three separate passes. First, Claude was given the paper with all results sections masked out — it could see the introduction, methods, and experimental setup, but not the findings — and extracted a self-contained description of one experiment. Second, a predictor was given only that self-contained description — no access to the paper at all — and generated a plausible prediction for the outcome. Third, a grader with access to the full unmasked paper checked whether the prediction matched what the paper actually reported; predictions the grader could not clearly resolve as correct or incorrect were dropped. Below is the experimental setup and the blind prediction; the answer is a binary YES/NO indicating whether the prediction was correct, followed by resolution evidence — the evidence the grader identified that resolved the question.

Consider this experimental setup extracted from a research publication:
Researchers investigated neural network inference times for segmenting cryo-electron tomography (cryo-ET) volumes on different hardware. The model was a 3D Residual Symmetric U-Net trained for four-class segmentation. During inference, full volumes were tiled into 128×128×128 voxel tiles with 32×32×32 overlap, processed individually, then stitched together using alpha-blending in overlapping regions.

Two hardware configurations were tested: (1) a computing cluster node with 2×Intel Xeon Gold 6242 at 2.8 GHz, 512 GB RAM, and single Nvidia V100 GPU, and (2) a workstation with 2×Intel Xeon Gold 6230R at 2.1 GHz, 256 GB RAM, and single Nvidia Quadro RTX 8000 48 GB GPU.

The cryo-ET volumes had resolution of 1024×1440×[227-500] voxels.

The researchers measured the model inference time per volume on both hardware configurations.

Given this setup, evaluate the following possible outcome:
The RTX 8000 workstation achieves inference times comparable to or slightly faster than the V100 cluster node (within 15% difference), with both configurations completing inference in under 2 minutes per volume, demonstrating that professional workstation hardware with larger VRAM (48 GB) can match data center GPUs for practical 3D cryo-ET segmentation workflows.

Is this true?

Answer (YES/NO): NO